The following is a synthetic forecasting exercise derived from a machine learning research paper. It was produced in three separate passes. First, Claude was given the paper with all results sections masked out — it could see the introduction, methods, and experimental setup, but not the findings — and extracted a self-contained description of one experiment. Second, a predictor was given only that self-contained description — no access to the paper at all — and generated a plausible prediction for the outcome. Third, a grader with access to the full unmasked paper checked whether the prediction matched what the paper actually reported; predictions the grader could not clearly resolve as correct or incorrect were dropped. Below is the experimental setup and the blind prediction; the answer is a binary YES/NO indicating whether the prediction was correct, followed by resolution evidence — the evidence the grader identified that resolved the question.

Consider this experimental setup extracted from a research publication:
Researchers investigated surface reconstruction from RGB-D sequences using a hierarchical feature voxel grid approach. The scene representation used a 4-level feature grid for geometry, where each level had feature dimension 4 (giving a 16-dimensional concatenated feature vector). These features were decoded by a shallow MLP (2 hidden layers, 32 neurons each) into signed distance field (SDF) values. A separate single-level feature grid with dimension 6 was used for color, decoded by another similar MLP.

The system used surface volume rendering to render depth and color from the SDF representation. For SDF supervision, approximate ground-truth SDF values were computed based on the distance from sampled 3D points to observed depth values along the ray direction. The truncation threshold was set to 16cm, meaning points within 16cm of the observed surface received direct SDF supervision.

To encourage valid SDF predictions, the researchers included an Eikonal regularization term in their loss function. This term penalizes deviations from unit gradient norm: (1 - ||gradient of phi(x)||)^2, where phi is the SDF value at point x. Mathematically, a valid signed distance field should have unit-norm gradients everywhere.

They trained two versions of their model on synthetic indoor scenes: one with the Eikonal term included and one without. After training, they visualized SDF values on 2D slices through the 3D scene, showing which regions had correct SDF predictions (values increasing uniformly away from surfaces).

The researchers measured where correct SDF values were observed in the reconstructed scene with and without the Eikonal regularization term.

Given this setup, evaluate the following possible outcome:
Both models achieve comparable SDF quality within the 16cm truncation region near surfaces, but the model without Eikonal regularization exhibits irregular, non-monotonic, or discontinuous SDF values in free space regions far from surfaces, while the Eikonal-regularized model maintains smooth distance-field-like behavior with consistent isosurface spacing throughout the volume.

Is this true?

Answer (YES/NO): NO